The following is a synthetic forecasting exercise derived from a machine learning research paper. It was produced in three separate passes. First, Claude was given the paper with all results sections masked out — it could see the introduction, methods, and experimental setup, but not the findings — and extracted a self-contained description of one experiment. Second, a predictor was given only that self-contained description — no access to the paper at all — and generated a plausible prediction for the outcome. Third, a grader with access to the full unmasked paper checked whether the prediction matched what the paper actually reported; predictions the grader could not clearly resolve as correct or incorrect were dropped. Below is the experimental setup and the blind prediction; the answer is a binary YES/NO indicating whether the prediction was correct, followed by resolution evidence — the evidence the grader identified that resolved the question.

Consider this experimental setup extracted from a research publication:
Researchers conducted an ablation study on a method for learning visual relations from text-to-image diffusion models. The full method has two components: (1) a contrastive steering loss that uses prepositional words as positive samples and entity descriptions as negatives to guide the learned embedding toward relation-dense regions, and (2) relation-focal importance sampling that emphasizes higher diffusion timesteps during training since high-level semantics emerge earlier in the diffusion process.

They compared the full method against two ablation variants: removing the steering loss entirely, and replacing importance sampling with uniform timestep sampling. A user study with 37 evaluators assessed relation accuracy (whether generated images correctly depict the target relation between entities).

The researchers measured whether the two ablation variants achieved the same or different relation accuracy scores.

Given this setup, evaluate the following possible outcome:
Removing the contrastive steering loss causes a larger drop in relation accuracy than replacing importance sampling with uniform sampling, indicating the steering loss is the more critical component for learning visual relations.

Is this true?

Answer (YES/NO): NO